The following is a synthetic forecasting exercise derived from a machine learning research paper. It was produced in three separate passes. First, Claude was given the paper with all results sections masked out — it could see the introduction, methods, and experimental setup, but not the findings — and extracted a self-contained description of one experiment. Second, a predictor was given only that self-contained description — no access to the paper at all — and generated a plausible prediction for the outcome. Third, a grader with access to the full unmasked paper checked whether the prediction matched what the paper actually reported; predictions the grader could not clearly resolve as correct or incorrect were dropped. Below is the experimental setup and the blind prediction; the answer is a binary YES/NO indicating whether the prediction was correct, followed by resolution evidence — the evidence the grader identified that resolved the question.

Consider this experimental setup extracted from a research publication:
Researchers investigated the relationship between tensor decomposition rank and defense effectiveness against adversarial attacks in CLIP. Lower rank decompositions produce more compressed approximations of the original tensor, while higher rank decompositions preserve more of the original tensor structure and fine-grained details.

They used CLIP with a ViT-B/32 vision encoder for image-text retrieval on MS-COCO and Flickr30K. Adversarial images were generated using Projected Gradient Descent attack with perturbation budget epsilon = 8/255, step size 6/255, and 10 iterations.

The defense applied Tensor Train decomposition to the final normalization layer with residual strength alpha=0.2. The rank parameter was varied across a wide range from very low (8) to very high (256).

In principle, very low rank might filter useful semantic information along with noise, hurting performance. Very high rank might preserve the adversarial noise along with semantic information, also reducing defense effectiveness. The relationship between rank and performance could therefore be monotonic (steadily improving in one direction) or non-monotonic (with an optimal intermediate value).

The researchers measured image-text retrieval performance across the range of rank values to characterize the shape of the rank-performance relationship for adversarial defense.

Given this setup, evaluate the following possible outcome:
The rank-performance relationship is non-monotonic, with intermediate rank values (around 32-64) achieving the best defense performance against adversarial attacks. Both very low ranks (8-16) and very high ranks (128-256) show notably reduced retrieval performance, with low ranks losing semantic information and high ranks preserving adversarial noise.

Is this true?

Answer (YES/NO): NO